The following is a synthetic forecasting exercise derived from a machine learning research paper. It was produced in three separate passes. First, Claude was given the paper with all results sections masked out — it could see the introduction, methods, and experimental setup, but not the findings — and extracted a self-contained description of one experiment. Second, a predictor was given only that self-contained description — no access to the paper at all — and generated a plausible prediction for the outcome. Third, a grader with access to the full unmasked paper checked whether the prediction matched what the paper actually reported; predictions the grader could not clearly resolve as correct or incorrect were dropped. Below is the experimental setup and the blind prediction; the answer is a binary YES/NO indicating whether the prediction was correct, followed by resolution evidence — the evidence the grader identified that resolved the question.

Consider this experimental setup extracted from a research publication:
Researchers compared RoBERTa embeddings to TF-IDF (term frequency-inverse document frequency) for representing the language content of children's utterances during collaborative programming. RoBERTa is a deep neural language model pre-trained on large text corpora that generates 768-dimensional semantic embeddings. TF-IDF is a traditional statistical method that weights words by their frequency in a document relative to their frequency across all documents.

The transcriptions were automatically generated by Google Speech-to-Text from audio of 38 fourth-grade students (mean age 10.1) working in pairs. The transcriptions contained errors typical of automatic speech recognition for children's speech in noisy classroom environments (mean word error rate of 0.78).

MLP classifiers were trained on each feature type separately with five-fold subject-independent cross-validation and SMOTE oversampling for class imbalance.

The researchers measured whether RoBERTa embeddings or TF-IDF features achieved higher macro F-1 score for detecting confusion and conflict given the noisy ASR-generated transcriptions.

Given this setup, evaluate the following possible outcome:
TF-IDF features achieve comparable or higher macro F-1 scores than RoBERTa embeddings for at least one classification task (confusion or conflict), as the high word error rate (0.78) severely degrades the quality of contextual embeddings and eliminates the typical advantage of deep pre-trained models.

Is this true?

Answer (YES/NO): YES